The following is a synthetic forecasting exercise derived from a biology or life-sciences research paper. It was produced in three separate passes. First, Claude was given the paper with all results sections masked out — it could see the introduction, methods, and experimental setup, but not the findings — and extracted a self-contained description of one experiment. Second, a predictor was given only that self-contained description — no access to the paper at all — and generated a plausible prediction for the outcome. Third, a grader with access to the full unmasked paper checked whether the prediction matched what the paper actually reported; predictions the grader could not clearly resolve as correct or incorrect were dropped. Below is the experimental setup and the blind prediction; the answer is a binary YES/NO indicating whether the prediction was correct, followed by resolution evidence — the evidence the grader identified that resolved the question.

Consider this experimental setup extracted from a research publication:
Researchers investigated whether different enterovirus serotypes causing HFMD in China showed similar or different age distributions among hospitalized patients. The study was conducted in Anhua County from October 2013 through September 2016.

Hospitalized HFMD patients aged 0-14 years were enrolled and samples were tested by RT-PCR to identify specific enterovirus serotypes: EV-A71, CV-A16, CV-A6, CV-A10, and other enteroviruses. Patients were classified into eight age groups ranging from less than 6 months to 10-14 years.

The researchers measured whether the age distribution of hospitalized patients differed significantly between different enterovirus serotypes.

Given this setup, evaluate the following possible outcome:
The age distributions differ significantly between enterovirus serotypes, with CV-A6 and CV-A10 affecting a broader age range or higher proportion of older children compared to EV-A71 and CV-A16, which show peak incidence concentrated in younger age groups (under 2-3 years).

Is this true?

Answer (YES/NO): NO